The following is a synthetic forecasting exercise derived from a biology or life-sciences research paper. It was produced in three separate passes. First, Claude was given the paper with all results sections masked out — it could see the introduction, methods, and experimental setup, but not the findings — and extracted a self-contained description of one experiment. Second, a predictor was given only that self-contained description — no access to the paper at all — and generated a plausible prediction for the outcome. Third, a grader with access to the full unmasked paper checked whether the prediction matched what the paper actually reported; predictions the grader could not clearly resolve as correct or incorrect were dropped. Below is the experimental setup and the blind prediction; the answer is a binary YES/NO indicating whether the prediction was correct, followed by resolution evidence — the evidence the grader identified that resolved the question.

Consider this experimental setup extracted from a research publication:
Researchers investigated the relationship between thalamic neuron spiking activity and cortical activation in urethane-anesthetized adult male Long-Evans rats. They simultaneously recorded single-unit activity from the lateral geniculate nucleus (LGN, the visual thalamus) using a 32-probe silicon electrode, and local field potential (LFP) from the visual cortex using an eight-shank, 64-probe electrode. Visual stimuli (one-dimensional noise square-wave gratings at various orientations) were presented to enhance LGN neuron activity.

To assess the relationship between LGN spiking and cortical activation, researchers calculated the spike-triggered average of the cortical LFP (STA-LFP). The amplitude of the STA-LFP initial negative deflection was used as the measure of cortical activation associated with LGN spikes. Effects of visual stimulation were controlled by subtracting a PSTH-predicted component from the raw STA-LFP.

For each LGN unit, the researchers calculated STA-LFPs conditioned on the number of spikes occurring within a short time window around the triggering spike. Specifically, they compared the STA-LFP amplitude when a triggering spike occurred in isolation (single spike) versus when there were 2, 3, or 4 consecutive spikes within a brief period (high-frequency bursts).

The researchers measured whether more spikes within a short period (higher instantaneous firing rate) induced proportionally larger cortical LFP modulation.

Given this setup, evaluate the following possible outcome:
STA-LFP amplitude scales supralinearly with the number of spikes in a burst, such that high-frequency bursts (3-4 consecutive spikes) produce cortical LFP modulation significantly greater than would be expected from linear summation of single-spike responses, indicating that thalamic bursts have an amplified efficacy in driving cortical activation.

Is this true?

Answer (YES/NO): NO